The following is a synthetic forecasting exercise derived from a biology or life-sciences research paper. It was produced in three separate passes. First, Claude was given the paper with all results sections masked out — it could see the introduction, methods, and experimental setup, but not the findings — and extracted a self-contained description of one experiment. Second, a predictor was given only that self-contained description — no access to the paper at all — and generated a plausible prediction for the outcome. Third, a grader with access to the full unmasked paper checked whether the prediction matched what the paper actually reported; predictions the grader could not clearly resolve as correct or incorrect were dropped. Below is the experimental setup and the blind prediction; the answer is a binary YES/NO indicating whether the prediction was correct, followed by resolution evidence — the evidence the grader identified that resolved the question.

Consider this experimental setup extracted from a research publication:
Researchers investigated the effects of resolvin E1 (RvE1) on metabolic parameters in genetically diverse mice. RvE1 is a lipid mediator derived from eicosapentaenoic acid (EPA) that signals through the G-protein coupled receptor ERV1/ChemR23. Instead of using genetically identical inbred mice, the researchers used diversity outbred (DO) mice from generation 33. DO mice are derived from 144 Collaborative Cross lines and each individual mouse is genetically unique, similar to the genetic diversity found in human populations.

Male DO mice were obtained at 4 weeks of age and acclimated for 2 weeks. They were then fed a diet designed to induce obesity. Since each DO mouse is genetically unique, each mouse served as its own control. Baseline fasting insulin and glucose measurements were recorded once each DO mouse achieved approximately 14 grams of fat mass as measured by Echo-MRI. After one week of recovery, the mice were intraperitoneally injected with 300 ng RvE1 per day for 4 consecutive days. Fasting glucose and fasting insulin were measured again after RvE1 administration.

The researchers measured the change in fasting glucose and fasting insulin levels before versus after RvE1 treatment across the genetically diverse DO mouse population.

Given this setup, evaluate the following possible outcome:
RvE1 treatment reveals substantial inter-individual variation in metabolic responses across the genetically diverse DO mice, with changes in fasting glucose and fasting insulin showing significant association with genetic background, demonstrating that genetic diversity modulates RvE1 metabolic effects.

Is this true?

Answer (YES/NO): YES